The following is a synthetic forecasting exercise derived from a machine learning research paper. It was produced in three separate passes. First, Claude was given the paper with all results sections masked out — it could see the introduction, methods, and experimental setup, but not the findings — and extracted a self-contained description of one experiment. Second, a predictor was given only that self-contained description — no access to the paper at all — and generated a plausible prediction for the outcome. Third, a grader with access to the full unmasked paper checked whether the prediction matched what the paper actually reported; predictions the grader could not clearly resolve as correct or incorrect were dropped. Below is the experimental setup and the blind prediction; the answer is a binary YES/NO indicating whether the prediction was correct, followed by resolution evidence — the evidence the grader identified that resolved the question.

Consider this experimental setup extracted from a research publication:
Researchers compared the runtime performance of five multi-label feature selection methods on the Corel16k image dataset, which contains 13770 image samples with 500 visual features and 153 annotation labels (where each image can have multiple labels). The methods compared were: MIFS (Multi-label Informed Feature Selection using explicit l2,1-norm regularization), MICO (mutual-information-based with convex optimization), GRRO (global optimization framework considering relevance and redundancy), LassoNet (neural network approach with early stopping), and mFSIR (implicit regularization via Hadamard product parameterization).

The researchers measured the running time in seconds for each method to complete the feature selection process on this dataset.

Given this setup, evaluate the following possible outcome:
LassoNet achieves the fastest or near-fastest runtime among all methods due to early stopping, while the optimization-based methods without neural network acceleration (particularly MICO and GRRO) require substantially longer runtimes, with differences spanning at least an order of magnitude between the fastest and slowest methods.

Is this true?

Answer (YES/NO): NO